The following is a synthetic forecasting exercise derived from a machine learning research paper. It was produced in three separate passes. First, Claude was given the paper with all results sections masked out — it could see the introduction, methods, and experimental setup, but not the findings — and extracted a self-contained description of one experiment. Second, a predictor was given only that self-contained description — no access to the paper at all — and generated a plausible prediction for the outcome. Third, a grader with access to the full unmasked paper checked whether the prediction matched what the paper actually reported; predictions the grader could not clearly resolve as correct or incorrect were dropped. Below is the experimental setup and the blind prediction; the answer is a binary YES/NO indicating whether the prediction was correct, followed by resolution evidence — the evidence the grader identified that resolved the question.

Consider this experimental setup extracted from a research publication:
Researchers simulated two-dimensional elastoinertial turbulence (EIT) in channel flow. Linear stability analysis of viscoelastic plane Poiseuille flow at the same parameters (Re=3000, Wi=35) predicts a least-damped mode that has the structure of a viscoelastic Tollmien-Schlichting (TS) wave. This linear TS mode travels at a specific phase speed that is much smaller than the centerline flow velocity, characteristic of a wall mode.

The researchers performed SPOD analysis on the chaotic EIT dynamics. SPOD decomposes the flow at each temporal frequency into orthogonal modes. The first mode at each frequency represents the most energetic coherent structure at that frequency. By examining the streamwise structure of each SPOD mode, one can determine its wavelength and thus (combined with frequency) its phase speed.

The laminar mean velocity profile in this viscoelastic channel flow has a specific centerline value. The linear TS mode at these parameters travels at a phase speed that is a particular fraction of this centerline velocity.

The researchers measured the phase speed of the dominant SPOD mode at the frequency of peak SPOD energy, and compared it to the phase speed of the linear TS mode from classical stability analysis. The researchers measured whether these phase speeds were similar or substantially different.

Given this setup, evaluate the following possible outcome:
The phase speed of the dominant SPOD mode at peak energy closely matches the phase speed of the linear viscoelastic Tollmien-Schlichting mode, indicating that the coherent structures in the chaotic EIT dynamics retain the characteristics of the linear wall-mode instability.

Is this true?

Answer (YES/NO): NO